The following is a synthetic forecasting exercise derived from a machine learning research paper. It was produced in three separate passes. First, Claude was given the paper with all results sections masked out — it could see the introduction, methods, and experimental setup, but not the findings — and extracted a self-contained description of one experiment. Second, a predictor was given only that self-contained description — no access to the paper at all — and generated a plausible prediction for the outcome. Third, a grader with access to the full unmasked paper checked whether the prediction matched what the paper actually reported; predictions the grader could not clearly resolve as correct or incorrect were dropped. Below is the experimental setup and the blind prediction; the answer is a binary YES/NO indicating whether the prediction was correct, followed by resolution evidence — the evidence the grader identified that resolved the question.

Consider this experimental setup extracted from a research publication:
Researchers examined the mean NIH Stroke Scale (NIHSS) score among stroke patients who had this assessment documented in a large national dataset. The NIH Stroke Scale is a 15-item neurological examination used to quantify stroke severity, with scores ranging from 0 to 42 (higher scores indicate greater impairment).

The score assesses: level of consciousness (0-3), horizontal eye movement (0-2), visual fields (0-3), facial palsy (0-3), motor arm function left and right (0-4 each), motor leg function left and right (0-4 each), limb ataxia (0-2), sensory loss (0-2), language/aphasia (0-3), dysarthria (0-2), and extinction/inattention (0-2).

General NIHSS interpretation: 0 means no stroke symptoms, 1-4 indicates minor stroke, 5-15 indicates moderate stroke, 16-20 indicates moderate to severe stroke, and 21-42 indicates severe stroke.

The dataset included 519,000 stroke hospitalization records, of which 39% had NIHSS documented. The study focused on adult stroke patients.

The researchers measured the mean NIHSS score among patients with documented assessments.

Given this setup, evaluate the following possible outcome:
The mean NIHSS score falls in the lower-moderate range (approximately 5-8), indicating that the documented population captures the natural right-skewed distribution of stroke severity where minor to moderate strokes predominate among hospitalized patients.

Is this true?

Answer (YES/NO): YES